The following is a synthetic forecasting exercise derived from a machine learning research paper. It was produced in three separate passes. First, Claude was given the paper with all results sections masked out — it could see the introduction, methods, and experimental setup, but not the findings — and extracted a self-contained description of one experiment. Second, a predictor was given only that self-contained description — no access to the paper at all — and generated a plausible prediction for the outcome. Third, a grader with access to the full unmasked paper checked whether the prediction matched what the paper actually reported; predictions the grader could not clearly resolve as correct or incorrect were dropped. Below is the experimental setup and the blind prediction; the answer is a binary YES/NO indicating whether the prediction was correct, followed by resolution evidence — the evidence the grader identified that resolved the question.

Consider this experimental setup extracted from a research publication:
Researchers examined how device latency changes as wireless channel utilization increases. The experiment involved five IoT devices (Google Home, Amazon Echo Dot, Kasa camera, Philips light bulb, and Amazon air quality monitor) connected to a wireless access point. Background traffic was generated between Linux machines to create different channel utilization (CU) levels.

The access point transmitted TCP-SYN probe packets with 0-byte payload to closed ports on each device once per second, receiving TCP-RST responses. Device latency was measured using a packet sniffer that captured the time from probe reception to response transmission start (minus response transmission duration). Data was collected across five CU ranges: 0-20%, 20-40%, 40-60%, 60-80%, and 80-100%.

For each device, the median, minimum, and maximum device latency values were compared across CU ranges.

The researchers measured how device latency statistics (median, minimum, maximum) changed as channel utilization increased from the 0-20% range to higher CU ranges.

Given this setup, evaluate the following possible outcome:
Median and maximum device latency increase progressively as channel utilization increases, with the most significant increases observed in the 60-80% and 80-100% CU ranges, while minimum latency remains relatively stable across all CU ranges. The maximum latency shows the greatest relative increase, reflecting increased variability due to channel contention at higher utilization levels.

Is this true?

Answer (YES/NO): NO